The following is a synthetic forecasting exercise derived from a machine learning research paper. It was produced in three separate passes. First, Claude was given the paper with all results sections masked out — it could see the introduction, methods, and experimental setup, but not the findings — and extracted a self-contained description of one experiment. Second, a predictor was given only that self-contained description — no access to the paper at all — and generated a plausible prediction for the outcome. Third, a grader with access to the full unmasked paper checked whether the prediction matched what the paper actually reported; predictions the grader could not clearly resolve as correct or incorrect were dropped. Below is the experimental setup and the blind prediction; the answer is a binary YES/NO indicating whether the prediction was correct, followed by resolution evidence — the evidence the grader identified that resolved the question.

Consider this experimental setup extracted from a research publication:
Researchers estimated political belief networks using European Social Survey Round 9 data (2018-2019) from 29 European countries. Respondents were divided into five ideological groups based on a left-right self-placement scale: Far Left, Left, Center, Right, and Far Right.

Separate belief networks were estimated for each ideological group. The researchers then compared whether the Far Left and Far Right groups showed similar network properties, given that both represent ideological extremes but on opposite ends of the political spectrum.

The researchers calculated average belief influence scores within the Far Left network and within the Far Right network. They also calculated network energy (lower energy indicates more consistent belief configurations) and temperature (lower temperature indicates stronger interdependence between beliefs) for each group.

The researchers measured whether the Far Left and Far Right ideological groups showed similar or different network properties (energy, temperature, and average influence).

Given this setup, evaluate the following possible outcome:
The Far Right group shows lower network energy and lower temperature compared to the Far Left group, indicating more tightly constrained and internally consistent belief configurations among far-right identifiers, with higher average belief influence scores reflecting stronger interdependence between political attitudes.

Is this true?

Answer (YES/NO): NO